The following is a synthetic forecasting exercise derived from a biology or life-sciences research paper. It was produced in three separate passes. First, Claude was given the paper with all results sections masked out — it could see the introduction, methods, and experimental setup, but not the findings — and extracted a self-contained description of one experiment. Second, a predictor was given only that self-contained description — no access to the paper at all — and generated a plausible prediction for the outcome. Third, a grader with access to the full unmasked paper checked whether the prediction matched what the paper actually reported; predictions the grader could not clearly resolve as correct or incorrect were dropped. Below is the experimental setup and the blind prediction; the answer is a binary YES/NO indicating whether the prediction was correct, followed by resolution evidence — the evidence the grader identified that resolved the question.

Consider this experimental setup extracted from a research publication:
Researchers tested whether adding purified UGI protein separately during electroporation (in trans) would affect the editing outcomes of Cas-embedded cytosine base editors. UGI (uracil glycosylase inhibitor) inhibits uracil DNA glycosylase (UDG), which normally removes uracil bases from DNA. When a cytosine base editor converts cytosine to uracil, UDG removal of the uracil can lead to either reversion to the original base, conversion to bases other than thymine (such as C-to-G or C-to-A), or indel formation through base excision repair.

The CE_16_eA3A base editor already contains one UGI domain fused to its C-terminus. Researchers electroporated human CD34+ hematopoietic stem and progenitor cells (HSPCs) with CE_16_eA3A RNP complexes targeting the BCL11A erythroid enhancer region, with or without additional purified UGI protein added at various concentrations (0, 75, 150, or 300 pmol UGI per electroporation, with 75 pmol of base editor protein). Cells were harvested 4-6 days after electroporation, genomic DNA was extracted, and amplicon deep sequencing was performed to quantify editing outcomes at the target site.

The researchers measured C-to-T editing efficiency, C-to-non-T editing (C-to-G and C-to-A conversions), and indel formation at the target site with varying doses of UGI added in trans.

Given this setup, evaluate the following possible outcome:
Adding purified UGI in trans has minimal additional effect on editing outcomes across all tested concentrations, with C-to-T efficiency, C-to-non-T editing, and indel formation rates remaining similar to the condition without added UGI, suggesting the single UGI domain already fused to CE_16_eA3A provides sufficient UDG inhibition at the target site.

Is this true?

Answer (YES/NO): NO